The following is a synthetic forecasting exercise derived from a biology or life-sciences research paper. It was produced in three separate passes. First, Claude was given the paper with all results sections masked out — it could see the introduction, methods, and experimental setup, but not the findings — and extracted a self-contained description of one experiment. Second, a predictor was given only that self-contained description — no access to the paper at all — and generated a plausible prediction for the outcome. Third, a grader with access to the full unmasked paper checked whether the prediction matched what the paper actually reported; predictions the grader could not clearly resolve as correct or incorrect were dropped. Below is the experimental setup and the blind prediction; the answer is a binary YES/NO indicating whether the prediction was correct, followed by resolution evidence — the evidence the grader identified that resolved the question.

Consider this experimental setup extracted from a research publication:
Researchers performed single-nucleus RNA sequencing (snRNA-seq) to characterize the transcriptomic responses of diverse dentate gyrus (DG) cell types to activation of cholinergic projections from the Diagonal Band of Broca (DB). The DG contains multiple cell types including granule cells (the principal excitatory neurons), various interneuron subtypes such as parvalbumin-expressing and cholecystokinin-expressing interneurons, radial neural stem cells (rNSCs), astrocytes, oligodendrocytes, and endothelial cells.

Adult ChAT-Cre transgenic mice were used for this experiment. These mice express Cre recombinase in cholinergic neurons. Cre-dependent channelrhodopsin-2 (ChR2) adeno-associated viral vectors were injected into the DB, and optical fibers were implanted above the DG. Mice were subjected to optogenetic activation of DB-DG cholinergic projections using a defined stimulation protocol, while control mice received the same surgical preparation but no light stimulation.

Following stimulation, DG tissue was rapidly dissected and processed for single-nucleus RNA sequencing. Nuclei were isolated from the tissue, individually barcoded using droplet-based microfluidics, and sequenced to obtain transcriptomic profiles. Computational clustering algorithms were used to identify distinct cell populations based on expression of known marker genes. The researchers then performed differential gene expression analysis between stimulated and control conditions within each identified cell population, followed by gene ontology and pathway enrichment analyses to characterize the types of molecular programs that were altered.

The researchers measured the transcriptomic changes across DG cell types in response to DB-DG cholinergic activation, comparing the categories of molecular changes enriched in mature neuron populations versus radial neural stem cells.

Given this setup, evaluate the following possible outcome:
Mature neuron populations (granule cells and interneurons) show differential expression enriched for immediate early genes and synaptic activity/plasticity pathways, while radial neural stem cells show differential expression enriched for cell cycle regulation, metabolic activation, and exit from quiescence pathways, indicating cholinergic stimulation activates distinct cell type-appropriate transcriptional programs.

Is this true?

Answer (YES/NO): NO